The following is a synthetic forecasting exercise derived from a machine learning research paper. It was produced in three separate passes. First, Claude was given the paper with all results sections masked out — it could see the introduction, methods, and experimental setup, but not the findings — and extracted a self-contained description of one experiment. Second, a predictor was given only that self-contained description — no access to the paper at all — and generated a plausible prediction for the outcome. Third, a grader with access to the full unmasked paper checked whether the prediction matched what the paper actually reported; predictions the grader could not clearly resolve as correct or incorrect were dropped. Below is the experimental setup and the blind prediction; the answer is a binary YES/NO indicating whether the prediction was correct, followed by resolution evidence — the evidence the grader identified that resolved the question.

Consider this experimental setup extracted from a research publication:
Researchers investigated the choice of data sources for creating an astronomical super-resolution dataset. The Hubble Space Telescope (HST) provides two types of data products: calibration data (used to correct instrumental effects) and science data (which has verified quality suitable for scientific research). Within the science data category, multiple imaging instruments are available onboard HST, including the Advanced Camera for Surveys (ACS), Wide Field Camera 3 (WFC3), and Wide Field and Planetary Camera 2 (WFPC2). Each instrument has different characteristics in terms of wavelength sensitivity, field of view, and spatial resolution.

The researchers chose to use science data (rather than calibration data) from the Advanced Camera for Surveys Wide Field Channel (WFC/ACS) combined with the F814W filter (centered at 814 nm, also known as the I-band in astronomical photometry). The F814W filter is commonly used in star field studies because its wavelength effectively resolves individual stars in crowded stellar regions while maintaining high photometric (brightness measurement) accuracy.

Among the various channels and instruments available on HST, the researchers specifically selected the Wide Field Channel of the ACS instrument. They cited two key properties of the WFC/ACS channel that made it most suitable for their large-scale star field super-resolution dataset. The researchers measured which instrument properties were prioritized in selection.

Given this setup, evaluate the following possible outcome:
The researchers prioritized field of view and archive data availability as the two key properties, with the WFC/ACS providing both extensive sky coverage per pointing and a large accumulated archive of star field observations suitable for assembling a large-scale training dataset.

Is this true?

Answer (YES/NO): NO